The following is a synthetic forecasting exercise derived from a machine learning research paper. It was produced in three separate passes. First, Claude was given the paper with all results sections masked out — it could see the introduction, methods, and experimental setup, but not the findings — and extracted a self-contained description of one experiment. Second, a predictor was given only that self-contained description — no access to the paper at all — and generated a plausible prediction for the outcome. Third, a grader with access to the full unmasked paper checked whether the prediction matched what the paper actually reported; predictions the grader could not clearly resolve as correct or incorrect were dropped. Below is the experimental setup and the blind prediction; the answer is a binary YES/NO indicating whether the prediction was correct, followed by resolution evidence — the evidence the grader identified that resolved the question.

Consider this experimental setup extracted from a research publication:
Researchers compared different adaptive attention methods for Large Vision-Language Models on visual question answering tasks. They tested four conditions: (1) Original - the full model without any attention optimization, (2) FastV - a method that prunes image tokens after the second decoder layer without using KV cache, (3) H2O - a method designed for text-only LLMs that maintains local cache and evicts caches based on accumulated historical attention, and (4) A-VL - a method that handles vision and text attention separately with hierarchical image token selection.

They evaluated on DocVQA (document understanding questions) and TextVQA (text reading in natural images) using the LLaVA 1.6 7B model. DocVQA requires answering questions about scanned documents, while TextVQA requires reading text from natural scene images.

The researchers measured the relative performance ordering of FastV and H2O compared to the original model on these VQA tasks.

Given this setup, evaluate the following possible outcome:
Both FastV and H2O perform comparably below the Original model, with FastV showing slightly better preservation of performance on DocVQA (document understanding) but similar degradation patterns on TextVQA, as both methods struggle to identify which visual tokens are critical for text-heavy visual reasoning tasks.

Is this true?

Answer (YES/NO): NO